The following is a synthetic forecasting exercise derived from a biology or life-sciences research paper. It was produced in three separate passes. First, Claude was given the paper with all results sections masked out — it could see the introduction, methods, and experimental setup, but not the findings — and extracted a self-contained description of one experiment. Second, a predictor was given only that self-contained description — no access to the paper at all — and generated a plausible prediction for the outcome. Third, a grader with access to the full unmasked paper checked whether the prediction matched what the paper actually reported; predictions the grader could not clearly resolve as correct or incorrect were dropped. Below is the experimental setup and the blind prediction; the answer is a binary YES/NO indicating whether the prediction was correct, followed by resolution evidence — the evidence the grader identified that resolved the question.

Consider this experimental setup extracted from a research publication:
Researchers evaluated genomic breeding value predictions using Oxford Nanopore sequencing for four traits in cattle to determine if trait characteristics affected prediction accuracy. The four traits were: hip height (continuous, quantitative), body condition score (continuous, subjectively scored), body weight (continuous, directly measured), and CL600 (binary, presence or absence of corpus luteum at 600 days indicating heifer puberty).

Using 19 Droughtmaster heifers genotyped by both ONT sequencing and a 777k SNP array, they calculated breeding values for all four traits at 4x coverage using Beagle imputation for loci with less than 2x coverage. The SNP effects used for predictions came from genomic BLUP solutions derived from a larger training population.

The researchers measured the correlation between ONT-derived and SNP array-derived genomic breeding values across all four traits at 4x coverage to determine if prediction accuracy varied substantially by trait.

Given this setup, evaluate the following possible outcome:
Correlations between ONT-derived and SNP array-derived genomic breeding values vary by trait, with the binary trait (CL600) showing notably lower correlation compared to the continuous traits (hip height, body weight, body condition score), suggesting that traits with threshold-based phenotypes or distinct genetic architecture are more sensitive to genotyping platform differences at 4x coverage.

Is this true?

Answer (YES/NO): NO